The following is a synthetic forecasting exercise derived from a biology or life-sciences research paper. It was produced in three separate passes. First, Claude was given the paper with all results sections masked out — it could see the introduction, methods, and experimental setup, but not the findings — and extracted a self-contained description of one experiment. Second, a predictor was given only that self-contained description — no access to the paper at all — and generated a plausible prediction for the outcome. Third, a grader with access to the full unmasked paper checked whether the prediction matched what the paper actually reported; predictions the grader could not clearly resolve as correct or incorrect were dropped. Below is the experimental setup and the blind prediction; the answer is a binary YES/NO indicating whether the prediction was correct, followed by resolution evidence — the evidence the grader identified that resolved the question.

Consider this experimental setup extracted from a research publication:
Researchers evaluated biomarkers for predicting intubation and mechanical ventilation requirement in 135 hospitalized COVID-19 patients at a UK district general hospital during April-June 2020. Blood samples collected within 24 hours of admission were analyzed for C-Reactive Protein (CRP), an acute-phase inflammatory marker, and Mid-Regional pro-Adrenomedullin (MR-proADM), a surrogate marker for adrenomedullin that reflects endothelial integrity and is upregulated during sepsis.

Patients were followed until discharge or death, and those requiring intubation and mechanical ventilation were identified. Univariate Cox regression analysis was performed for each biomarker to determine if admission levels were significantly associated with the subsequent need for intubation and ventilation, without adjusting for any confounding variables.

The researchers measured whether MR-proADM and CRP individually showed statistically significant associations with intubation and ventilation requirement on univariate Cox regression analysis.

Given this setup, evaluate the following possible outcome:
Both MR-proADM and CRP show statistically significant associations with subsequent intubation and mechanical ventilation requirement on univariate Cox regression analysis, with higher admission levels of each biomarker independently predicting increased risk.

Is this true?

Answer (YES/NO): YES